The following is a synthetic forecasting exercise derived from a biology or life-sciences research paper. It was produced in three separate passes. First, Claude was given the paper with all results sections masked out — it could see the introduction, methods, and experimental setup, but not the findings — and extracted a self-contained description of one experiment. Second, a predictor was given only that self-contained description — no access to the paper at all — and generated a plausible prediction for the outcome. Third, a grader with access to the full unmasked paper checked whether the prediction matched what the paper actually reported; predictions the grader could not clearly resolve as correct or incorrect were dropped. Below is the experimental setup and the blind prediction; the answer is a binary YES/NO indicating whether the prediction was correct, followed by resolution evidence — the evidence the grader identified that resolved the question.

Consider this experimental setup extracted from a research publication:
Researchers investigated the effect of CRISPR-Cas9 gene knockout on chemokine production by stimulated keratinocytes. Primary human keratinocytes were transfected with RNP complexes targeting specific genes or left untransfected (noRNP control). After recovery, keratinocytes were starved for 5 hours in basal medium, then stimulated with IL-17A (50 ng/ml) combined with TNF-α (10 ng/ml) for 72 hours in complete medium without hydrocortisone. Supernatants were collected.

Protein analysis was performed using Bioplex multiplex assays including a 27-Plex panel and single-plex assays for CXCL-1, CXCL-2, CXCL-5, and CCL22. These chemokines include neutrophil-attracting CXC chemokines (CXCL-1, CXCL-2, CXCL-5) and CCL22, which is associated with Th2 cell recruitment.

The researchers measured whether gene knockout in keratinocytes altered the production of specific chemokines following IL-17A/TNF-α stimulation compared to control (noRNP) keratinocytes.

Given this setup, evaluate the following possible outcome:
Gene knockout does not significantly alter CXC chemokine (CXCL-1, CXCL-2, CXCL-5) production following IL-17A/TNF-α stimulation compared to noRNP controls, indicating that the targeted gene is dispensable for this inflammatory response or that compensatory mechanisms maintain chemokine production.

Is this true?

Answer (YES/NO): NO